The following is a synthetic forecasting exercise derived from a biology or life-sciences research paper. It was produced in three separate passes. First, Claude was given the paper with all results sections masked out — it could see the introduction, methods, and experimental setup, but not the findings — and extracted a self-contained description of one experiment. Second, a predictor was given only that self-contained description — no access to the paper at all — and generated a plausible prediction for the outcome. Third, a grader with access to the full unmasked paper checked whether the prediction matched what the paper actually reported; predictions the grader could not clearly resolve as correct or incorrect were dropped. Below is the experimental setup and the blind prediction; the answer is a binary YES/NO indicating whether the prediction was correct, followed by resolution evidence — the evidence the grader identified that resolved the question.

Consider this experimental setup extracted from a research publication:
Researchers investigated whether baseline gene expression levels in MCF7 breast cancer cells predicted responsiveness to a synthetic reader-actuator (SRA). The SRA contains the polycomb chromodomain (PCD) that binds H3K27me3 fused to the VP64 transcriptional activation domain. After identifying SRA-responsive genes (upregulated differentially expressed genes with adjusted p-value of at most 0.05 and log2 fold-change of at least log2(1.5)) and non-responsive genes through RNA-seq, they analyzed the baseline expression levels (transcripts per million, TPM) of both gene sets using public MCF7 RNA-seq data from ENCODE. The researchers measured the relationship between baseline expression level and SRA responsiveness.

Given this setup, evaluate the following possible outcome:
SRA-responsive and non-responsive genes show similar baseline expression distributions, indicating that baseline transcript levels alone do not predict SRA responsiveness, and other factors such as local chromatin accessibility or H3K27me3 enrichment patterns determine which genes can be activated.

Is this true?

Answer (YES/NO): NO